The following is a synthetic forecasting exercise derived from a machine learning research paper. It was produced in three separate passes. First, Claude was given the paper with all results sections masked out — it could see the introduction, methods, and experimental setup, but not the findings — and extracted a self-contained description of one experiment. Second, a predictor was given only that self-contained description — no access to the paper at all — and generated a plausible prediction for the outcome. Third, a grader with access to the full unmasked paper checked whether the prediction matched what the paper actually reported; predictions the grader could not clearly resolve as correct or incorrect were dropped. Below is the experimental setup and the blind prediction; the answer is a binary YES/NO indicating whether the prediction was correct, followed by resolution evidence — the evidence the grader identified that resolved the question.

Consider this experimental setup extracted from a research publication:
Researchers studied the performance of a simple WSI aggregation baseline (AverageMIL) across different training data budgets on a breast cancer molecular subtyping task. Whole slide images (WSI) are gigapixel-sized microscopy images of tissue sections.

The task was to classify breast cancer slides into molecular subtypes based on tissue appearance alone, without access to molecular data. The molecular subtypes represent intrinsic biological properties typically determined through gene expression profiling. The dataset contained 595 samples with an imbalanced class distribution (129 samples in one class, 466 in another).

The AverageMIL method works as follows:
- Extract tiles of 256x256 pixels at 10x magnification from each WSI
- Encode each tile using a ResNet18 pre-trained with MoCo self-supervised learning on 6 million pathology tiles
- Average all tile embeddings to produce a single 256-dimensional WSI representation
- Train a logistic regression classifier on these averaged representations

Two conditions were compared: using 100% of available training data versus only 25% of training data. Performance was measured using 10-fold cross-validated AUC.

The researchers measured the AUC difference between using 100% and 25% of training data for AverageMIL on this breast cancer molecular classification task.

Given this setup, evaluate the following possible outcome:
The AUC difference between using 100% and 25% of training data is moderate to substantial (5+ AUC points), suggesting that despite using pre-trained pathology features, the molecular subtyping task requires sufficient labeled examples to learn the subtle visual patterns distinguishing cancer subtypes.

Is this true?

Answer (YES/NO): YES